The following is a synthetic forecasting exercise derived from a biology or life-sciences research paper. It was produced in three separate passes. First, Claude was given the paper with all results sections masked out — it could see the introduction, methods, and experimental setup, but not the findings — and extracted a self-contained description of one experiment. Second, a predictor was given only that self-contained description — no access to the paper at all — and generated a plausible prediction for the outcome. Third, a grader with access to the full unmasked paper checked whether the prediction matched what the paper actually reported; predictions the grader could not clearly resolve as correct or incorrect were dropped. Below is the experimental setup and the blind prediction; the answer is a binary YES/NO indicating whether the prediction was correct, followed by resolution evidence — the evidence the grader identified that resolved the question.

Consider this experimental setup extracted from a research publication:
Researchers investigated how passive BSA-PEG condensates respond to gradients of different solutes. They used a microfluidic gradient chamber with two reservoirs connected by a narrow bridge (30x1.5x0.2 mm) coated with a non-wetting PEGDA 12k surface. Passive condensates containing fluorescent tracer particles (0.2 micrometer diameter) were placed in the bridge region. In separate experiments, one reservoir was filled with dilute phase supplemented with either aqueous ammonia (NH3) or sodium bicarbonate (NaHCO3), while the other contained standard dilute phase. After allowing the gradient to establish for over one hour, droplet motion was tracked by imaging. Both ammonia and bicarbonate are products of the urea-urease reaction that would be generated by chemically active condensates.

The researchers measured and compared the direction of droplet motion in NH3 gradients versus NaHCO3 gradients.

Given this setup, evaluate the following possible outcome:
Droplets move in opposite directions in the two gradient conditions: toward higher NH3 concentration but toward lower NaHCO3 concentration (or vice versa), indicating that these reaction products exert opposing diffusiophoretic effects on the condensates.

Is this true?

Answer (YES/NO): NO